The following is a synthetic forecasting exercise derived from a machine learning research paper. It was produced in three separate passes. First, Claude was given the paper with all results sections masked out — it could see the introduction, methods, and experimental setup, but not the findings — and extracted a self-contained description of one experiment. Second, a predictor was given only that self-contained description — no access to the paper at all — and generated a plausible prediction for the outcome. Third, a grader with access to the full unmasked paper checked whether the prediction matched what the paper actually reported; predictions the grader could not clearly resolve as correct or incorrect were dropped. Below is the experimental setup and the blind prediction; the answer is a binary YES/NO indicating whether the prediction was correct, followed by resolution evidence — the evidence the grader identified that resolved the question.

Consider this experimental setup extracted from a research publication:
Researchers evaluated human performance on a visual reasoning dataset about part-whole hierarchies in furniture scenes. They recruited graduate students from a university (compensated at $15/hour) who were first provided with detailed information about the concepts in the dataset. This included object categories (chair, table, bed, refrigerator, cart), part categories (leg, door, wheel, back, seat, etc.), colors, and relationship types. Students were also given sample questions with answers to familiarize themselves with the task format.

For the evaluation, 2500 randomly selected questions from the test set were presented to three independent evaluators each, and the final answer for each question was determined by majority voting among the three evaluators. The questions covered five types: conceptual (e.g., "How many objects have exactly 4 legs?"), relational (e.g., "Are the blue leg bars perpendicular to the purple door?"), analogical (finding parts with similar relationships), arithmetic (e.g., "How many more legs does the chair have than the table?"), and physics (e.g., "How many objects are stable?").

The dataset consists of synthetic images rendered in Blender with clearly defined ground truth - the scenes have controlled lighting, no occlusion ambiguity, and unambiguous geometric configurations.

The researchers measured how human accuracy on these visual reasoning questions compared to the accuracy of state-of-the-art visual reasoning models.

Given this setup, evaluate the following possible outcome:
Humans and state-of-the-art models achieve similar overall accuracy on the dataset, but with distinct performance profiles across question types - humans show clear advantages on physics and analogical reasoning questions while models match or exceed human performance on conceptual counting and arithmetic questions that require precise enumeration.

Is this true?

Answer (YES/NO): NO